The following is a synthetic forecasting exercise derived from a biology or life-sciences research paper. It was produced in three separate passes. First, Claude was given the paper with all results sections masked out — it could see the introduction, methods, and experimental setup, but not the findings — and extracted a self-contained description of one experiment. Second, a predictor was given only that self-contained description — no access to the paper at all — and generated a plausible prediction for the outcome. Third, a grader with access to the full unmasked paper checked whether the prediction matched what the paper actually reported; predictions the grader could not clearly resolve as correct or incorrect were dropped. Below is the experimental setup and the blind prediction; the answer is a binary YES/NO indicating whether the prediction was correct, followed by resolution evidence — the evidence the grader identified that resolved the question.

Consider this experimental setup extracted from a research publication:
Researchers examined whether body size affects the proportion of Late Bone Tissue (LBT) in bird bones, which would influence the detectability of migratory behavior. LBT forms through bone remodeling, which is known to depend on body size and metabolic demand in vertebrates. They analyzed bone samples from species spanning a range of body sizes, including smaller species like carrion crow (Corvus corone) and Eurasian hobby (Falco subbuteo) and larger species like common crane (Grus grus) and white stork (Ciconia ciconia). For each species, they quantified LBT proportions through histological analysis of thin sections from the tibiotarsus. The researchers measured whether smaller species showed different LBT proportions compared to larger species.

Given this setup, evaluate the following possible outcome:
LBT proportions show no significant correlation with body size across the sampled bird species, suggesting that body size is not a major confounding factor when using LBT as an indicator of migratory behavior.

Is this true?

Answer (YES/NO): NO